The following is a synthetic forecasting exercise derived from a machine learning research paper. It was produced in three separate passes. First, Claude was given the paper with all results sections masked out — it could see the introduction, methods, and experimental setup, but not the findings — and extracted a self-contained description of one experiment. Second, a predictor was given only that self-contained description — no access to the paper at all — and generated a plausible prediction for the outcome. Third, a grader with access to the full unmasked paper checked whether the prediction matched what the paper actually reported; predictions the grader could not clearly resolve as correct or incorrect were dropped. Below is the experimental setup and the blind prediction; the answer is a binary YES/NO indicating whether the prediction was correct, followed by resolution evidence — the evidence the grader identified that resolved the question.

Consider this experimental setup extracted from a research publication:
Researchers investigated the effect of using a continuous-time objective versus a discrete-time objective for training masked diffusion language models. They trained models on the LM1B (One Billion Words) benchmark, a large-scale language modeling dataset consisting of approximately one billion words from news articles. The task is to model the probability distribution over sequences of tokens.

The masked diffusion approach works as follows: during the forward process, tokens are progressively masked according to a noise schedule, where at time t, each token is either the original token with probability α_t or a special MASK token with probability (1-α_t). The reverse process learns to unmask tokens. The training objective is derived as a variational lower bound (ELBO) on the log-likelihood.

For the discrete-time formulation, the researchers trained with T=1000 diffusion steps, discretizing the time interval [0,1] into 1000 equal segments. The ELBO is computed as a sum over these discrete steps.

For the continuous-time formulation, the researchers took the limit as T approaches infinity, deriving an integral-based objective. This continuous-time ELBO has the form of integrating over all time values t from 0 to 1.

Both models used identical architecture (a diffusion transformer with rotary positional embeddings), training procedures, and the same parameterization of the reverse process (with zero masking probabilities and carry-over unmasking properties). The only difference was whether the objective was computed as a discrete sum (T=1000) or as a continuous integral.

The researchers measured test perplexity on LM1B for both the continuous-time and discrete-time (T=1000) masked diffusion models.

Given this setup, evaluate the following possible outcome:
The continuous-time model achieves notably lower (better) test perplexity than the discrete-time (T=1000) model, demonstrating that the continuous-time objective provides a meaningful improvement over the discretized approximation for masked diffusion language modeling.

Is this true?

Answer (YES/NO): NO